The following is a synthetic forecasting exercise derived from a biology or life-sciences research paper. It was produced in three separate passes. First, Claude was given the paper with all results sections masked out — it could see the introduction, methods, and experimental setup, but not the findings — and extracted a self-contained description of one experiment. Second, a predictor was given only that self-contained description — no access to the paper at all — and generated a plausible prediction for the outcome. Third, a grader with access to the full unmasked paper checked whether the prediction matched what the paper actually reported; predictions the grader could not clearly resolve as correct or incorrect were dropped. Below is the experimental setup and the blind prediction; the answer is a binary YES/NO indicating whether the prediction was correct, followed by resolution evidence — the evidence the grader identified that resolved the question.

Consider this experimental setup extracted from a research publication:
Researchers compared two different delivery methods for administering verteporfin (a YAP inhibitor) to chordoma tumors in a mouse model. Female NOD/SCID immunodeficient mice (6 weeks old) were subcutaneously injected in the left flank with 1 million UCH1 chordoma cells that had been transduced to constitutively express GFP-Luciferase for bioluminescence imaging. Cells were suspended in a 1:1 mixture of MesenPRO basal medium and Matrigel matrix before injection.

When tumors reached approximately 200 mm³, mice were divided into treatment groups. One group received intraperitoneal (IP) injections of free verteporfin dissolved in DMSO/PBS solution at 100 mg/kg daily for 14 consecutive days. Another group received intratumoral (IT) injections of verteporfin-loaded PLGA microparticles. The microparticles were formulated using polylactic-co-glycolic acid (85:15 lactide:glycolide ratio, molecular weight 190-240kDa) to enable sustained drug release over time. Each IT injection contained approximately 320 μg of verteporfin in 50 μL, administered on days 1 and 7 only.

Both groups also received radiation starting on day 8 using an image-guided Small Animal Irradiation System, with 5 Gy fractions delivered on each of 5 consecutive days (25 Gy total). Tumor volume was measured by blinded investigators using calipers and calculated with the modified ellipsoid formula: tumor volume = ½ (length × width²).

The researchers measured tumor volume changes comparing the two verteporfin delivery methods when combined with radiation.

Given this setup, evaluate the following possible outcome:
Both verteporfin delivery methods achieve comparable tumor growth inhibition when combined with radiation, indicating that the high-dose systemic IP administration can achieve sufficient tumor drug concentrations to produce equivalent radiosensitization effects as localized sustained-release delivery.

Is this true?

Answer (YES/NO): NO